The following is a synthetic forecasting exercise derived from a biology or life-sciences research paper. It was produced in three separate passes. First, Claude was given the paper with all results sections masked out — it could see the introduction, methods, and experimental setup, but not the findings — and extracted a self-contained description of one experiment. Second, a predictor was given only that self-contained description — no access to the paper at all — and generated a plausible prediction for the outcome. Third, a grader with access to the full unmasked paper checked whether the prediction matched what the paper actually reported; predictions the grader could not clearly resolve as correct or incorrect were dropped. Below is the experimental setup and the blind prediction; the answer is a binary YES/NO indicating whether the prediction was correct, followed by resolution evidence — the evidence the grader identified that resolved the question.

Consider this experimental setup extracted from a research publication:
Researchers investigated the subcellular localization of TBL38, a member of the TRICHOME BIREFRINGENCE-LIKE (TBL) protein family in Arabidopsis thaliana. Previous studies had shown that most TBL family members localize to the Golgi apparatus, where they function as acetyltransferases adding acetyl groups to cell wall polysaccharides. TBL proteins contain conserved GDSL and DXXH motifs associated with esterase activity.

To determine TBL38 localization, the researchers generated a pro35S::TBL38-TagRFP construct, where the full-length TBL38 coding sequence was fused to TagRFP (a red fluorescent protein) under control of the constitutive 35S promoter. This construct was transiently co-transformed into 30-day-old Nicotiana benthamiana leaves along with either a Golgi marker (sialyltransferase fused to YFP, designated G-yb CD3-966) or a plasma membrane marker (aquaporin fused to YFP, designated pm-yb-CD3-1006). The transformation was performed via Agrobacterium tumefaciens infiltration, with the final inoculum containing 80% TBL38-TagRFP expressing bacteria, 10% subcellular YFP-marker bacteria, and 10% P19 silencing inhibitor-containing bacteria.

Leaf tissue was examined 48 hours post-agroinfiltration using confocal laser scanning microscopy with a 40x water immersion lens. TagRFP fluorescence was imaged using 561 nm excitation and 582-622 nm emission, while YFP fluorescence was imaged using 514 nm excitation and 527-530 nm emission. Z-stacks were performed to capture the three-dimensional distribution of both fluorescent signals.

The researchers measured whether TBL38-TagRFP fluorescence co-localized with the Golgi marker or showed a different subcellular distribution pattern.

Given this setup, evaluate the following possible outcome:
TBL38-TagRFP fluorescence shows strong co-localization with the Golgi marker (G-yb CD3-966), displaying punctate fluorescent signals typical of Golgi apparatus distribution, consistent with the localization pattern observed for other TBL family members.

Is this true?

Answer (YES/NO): NO